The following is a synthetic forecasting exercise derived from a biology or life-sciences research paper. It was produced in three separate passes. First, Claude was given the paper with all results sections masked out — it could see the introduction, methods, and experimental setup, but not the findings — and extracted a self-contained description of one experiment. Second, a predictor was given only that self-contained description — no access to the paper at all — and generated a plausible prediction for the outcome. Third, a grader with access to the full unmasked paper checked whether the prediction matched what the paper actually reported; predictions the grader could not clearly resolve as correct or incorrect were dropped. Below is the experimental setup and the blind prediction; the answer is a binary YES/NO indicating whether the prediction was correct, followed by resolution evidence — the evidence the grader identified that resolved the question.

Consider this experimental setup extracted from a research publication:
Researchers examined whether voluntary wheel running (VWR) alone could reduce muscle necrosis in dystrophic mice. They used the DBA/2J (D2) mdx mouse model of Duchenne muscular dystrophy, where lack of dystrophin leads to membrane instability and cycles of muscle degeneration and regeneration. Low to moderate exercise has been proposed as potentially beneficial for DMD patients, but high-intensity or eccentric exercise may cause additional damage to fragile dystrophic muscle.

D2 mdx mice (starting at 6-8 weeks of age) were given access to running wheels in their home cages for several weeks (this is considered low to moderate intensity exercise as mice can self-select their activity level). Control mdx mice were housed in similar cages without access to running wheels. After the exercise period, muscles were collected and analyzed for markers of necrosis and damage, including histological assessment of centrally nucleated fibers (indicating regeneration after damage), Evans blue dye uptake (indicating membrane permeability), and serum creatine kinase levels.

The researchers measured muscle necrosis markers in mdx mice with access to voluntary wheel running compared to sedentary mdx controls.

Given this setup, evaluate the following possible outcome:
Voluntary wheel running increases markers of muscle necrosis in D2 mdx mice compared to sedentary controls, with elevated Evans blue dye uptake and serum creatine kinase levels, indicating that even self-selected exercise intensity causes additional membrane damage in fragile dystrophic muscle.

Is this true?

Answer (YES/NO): NO